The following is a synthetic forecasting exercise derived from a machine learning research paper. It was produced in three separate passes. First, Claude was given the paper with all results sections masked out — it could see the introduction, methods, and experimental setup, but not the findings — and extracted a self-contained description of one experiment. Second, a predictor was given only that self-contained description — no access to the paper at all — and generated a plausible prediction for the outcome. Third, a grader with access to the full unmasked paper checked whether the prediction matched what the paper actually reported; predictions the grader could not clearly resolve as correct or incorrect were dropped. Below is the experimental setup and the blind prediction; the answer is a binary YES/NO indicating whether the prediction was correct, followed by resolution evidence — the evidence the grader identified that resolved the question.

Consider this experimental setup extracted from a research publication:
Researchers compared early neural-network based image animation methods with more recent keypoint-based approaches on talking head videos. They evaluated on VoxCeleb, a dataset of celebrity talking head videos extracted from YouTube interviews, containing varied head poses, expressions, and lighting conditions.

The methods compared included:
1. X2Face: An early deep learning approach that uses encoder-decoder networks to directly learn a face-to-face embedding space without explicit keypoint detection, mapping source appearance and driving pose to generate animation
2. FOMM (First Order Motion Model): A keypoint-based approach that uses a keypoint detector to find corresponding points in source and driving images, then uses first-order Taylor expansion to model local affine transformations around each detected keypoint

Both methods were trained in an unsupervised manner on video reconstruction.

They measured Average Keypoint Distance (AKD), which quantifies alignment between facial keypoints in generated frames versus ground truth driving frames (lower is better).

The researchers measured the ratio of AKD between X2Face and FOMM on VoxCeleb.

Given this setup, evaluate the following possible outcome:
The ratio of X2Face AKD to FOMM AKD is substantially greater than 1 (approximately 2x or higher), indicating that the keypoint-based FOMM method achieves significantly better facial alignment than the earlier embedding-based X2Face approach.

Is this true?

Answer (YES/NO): YES